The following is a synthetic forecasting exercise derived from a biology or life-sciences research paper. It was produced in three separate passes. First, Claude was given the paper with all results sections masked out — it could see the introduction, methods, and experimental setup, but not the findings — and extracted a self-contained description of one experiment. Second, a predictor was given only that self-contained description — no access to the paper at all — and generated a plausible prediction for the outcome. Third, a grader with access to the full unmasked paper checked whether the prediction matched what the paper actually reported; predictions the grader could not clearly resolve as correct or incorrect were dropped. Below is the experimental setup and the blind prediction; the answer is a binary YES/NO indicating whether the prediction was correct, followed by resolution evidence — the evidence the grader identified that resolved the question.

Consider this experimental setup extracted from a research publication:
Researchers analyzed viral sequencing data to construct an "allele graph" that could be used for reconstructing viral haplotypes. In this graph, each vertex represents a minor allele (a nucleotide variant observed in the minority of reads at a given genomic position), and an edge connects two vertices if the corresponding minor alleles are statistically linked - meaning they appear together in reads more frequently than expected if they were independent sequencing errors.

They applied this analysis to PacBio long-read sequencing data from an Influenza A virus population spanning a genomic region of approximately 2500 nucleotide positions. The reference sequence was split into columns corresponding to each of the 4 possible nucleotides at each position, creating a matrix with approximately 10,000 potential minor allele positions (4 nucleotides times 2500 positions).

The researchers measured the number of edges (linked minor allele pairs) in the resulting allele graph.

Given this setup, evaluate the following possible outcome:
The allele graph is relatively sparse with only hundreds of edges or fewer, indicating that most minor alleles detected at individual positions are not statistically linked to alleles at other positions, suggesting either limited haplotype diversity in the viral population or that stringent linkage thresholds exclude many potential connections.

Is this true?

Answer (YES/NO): YES